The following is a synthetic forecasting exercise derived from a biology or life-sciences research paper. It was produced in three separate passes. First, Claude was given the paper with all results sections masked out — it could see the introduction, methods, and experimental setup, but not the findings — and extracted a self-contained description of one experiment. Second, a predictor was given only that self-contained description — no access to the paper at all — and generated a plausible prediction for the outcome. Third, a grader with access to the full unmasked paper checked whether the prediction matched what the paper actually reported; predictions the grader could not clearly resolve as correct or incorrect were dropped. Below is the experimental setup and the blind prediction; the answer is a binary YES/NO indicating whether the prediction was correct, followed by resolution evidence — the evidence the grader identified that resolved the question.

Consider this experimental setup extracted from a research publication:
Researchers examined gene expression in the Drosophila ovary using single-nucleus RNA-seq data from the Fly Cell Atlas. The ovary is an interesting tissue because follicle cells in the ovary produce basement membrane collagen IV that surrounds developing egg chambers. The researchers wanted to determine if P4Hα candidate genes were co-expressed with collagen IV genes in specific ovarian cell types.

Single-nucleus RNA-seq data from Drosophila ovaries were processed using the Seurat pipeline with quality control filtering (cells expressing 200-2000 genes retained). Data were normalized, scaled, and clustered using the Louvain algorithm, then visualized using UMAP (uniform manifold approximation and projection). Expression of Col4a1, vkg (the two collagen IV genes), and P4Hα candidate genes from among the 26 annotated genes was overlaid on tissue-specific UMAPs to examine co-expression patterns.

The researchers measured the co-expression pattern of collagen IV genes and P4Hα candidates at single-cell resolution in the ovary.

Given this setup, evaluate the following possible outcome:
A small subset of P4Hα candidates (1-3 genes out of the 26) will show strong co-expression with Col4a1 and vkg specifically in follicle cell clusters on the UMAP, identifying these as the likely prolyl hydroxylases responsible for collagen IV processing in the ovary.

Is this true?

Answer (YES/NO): YES